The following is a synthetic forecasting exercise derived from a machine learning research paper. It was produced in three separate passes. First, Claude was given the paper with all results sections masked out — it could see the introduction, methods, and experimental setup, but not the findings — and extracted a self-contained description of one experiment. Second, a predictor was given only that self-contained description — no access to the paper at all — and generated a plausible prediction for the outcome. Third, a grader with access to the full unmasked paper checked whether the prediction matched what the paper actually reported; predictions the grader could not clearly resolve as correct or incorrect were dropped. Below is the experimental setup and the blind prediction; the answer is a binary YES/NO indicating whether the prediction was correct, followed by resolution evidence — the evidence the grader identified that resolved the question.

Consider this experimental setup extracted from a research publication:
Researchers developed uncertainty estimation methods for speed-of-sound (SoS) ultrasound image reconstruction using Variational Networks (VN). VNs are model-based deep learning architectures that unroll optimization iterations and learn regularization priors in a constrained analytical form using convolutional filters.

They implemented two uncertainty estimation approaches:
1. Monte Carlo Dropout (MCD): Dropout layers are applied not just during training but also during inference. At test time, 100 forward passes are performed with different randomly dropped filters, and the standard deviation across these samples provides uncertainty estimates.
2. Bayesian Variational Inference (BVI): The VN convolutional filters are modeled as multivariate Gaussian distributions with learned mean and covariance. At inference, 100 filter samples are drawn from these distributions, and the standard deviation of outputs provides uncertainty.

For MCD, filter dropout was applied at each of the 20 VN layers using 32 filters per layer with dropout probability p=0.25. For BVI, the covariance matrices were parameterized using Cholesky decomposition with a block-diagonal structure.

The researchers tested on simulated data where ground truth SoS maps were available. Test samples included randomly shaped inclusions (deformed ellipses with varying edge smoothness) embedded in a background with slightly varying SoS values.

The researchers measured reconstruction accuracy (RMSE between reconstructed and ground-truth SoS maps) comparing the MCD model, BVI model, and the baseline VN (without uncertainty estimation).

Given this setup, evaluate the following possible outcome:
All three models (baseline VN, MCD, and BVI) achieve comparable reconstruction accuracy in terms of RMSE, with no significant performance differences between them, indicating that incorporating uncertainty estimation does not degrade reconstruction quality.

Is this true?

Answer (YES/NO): YES